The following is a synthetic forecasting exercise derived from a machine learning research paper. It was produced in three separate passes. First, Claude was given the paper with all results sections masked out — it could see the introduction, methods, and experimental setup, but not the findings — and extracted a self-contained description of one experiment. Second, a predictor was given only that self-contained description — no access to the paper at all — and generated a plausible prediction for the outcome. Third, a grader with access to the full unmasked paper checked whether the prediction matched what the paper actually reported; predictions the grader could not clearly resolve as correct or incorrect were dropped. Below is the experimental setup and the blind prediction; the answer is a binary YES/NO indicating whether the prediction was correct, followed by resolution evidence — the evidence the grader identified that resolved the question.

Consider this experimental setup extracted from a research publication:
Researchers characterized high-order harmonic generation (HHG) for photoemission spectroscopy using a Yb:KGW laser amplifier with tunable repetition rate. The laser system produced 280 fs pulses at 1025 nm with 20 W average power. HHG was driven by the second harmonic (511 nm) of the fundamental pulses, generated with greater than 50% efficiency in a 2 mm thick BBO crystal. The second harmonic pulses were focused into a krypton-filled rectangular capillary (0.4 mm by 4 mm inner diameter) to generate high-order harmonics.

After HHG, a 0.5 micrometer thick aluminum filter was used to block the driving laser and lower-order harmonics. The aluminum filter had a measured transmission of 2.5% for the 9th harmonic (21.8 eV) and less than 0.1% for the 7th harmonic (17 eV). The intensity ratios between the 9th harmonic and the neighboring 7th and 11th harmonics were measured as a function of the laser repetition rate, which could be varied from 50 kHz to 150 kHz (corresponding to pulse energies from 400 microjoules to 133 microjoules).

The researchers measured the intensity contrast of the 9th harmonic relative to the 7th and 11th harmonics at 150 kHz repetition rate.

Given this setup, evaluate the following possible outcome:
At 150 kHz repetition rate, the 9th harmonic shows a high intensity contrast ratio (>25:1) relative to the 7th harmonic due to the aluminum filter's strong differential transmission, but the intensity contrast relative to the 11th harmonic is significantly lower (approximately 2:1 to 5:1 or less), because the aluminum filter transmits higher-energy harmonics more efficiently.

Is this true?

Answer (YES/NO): NO